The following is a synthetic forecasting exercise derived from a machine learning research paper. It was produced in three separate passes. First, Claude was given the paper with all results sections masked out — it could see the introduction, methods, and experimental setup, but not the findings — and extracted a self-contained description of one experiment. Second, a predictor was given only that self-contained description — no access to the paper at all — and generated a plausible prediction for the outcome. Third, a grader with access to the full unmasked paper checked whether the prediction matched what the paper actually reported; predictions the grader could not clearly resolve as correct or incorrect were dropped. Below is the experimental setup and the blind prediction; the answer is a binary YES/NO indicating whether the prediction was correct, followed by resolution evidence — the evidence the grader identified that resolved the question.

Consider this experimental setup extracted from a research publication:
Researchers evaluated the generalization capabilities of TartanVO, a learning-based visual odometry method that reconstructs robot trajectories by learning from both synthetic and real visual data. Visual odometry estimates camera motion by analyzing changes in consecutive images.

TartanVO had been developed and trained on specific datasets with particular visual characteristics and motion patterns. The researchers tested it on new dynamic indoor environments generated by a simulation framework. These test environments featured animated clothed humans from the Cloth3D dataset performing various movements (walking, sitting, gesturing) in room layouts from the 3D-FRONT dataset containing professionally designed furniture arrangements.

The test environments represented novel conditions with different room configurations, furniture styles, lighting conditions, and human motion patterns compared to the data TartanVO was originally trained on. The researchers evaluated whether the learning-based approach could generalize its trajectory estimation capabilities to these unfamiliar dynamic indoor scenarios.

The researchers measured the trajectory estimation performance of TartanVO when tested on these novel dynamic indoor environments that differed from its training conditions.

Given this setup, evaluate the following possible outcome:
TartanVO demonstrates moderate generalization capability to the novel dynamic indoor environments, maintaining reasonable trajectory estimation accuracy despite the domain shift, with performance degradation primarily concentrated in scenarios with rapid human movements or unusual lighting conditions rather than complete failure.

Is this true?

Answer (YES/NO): NO